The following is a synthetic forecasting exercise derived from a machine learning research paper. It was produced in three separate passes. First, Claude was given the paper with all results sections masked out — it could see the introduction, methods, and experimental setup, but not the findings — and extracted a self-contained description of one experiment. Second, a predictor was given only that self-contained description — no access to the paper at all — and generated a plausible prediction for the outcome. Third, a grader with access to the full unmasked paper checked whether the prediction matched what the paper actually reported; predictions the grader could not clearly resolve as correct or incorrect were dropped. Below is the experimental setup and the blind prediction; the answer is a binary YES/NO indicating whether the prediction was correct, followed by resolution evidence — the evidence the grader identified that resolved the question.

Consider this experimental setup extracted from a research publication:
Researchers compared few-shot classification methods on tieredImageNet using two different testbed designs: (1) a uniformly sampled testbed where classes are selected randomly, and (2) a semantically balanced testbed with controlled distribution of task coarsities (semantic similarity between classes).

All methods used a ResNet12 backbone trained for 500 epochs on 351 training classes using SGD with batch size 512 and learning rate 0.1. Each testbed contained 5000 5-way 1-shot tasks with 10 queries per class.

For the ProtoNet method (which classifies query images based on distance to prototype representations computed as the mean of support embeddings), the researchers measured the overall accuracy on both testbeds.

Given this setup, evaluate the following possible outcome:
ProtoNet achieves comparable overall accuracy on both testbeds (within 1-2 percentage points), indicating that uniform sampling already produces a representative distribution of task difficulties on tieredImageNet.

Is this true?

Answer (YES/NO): NO